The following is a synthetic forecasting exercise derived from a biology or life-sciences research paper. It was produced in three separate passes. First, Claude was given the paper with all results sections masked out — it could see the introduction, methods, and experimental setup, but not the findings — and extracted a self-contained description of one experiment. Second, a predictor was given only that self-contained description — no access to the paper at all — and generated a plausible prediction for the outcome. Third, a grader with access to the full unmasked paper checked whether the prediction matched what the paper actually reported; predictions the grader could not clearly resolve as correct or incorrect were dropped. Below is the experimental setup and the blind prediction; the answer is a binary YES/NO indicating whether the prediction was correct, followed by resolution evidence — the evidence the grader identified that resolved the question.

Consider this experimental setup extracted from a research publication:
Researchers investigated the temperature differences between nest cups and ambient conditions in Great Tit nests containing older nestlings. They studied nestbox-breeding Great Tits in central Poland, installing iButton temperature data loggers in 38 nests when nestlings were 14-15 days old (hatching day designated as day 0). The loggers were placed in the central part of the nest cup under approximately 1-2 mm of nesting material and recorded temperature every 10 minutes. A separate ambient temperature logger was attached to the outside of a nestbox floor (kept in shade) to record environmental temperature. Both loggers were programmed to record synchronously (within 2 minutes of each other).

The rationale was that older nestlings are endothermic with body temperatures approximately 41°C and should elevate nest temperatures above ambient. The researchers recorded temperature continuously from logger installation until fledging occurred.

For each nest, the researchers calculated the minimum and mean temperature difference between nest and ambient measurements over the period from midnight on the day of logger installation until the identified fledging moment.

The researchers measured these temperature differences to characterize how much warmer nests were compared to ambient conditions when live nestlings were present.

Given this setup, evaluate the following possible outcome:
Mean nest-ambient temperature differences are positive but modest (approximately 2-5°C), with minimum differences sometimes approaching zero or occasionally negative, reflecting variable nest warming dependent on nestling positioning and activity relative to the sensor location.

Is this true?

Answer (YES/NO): NO